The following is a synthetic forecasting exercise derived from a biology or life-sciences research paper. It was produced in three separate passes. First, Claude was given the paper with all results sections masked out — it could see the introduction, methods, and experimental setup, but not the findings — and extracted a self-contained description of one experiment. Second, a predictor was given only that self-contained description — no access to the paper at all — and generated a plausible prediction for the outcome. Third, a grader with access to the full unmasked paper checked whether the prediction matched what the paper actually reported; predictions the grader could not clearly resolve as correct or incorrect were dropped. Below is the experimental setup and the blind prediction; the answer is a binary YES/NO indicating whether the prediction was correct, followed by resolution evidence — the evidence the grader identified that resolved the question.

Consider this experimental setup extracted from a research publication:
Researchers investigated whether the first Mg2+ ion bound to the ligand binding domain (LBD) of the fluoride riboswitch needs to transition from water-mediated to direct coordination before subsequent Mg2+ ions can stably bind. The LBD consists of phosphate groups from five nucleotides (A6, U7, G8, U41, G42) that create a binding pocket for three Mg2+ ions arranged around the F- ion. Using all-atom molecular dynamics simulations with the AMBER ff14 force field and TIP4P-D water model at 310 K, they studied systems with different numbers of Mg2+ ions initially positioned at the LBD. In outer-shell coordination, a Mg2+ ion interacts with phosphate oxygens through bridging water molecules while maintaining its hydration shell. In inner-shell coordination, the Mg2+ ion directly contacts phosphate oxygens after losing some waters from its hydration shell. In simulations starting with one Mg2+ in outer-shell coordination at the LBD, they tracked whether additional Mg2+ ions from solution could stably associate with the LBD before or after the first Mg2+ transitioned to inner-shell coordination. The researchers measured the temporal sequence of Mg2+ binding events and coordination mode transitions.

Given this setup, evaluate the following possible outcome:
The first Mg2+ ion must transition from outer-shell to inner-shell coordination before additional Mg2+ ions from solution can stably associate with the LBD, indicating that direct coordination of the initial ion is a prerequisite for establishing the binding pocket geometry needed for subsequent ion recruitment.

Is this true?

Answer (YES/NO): YES